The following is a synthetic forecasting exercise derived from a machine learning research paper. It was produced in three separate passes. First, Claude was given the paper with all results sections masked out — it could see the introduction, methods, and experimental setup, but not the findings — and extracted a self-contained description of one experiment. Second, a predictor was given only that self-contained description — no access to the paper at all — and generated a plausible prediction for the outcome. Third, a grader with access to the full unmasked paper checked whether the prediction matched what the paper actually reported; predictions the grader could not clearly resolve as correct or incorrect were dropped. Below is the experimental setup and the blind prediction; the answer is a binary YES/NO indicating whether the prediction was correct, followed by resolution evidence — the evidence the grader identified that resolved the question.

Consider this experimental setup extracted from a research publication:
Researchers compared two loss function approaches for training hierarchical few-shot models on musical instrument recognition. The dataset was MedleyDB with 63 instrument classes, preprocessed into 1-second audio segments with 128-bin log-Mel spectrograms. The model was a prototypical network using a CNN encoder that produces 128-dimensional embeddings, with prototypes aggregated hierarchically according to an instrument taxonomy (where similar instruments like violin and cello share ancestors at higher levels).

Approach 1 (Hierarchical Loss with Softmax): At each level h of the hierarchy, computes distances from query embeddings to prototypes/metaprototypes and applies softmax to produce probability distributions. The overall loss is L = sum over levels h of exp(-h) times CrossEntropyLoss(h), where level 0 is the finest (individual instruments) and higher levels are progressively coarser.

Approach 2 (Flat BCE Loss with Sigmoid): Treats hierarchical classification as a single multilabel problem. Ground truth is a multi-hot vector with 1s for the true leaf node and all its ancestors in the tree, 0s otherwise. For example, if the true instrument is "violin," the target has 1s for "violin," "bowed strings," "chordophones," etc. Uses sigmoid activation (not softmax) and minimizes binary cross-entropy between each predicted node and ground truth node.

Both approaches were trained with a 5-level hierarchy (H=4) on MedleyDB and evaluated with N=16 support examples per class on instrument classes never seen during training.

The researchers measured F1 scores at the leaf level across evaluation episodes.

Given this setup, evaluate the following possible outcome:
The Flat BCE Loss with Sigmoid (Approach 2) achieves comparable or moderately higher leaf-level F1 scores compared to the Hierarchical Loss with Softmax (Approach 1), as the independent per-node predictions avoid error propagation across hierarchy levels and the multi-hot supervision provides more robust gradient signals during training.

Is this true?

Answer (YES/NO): NO